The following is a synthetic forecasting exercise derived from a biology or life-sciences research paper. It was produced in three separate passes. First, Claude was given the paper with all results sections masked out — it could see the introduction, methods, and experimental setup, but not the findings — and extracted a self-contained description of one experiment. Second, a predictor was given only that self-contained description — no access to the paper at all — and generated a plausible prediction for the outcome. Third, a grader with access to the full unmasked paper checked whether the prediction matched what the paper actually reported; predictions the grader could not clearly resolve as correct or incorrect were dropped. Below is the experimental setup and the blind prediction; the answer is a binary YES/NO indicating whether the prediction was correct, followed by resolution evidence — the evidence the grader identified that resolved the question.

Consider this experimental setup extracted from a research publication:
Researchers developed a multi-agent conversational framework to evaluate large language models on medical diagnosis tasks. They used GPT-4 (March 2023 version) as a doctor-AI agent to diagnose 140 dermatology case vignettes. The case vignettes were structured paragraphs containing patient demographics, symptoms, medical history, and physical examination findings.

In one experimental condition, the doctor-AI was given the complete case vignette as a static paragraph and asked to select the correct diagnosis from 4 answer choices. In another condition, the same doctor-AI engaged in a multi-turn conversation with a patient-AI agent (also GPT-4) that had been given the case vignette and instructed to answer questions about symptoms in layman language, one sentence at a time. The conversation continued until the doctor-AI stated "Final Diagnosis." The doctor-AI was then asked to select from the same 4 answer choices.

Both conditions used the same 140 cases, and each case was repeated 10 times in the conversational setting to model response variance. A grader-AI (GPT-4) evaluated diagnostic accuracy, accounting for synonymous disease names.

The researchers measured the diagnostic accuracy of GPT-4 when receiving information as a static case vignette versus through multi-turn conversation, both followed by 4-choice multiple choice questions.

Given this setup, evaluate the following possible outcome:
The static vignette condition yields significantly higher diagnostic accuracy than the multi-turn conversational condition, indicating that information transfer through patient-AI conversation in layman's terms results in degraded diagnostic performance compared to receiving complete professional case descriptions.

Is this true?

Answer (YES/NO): YES